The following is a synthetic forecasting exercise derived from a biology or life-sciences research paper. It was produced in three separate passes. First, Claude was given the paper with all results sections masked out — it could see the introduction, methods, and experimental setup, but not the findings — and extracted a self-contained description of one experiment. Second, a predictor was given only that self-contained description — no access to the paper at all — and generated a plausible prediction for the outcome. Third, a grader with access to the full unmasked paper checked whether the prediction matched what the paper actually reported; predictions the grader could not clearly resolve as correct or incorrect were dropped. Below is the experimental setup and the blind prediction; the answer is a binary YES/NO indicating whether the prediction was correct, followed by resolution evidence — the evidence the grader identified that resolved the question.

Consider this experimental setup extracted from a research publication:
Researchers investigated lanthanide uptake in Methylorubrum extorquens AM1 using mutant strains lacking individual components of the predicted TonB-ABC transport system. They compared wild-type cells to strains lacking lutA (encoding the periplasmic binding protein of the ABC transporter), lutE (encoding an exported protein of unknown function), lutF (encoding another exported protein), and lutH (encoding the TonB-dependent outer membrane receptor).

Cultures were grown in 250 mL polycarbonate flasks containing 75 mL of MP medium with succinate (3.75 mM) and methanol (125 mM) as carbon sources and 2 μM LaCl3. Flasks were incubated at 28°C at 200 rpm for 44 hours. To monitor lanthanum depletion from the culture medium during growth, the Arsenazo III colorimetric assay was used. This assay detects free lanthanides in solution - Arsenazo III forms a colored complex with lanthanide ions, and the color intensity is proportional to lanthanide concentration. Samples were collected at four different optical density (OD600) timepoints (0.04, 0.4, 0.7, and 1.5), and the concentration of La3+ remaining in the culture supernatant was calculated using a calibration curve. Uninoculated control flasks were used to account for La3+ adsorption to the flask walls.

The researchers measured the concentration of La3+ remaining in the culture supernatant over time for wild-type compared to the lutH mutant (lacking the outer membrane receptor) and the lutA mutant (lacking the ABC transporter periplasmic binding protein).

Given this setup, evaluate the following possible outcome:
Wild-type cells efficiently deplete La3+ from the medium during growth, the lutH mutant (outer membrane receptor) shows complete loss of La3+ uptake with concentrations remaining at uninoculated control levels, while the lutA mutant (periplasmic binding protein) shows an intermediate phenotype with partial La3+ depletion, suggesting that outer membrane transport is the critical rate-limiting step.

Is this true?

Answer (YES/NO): NO